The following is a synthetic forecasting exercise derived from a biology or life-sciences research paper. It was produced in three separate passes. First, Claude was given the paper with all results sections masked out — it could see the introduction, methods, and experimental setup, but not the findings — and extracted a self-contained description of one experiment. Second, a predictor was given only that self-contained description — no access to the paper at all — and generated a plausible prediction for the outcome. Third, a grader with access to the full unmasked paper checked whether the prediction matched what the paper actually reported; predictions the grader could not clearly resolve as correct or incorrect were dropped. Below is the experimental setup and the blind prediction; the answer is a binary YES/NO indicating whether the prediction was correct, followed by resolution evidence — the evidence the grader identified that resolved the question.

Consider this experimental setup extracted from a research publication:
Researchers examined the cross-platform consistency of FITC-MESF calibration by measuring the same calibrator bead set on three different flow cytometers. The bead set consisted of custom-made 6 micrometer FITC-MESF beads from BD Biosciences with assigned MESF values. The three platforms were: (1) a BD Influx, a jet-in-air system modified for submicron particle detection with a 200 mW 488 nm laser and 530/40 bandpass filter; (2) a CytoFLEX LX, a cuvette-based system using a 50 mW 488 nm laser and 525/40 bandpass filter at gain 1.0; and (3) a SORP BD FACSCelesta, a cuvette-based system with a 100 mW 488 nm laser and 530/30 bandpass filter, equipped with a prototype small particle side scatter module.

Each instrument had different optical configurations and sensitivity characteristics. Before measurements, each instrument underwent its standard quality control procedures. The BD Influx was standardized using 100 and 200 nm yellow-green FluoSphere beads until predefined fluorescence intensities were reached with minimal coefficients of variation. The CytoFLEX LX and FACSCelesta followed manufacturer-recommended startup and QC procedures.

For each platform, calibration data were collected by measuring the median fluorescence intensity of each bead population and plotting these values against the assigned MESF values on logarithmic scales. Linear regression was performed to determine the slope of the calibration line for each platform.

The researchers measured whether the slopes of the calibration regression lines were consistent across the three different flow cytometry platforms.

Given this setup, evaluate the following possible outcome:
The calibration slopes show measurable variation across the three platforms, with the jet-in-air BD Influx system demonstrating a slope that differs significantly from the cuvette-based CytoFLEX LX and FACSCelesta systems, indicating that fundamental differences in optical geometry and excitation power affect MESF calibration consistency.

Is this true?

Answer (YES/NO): NO